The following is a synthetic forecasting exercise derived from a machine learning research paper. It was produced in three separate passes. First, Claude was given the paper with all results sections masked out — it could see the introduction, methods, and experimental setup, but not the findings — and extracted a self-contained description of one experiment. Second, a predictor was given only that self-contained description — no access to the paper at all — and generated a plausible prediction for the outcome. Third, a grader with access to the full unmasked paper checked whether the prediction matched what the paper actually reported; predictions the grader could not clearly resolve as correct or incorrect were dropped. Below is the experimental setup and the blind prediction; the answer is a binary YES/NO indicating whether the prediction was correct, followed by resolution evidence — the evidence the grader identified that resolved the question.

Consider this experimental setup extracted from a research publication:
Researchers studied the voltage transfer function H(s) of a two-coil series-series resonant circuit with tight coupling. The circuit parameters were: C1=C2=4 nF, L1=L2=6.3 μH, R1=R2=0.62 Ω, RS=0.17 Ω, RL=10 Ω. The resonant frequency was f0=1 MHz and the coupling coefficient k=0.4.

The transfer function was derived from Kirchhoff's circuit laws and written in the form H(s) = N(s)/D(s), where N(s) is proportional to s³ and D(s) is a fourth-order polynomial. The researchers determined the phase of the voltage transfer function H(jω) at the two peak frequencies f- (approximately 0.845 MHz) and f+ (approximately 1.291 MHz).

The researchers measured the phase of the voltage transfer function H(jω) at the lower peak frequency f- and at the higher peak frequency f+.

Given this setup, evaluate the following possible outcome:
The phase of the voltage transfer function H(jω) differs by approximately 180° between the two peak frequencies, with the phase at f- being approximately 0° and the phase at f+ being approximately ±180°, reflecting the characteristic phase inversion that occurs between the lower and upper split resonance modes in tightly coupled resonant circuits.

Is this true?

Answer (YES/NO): NO